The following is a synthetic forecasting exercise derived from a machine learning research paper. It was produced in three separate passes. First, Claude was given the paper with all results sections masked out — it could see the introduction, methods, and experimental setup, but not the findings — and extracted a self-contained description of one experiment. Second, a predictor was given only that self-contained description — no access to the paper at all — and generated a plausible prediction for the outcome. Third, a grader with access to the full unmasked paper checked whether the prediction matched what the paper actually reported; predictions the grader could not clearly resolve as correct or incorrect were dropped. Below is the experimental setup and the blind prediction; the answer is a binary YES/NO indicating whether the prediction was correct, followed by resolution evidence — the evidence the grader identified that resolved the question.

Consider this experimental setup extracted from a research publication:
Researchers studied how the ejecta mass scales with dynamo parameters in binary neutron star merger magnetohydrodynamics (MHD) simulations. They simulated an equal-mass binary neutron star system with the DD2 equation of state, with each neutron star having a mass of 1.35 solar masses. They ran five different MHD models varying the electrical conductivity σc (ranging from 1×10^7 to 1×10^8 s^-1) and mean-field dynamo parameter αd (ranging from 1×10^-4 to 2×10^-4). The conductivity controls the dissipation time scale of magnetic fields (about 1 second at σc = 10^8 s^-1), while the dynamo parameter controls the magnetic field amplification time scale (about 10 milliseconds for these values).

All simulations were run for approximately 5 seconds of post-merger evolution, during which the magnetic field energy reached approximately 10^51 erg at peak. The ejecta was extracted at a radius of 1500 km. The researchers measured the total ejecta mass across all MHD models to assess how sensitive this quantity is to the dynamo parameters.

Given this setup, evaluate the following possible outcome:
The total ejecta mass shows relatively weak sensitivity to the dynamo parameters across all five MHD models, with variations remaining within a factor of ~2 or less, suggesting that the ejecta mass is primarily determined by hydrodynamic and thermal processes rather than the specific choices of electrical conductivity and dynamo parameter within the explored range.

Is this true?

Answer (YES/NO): NO